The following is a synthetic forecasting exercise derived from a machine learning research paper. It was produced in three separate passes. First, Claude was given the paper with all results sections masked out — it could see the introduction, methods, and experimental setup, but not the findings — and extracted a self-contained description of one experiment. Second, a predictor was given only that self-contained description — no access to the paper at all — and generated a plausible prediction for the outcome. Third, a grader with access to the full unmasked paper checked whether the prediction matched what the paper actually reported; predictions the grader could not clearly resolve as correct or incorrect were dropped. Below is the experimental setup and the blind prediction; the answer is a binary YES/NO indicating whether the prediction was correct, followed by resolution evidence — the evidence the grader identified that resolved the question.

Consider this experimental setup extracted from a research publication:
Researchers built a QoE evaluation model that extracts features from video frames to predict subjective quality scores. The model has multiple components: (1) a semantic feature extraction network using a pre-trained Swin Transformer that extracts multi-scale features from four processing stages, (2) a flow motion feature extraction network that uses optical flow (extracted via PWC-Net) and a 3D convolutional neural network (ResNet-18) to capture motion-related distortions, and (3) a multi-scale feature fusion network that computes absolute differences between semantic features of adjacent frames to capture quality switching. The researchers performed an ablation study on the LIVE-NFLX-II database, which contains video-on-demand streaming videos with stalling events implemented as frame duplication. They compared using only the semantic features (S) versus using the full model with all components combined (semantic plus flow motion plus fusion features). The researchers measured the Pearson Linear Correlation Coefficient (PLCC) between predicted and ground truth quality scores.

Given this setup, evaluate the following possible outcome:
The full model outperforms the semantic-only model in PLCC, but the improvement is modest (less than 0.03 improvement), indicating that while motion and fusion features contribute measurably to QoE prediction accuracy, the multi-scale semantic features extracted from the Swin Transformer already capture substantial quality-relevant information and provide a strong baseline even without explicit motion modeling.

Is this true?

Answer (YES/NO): NO